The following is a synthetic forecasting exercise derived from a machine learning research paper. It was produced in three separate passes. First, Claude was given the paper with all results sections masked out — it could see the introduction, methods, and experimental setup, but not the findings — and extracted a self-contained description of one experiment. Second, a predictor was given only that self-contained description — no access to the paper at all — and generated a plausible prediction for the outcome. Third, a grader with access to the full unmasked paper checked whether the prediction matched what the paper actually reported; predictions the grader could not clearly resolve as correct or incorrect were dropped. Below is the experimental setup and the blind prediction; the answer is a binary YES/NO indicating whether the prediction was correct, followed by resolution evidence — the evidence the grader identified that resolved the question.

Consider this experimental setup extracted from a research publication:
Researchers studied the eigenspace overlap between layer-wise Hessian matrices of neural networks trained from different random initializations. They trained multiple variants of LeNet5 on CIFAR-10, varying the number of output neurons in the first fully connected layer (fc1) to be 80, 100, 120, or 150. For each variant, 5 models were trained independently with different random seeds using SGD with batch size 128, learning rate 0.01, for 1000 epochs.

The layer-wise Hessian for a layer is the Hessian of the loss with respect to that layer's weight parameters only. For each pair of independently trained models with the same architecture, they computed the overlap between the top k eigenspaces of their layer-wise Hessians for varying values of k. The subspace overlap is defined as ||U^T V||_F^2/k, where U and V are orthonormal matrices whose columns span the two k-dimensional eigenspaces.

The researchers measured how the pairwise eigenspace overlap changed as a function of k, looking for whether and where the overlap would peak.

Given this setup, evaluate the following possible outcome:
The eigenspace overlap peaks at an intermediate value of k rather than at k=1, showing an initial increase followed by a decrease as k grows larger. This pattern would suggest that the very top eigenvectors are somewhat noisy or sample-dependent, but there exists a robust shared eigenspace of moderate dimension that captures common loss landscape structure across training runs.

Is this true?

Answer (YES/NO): NO